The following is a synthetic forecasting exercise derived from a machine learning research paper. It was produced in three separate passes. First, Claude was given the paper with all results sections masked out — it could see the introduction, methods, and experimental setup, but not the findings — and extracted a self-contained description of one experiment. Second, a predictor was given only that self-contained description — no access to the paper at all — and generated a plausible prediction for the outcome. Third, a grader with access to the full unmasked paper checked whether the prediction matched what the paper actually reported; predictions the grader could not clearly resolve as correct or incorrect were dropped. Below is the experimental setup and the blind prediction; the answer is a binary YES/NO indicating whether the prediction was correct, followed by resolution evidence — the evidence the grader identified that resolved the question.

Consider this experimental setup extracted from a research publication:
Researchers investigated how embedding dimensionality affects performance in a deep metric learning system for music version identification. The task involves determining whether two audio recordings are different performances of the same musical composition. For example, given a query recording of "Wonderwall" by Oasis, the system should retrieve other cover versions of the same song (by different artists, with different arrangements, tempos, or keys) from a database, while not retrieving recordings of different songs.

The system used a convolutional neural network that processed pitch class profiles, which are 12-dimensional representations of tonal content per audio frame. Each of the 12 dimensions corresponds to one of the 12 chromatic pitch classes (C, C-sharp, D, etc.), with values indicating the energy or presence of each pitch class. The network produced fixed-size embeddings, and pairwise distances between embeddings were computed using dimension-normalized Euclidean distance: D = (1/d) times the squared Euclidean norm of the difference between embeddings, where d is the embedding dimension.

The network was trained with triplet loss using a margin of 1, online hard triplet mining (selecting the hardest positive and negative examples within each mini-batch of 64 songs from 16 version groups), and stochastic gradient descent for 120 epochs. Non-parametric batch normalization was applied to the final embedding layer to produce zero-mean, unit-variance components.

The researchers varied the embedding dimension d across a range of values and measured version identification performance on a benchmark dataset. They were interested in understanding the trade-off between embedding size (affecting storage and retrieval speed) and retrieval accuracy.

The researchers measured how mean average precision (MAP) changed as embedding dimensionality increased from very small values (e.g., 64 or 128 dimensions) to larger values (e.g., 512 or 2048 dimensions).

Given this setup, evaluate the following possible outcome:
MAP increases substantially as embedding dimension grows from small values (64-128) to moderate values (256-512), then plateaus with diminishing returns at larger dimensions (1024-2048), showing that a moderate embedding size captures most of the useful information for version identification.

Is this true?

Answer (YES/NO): NO